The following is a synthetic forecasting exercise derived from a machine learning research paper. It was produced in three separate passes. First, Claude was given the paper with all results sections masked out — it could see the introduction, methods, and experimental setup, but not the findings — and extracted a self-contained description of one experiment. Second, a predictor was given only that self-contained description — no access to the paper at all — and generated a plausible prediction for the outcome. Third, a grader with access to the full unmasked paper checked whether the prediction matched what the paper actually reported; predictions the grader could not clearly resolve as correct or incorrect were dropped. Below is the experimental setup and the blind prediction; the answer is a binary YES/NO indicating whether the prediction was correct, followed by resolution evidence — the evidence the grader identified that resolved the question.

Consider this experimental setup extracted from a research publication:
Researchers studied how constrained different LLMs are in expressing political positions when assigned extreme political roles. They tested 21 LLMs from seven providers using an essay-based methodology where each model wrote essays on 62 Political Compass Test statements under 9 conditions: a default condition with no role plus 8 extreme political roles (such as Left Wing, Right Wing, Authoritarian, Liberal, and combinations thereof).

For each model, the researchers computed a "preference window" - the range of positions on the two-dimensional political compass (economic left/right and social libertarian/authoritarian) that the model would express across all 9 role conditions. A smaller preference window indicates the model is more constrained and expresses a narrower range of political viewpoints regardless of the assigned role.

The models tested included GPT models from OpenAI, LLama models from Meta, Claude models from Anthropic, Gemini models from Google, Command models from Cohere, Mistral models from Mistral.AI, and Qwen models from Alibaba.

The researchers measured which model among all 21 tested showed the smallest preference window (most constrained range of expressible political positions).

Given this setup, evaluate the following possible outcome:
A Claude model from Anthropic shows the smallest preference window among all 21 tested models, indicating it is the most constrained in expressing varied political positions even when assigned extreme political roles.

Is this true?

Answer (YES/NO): NO